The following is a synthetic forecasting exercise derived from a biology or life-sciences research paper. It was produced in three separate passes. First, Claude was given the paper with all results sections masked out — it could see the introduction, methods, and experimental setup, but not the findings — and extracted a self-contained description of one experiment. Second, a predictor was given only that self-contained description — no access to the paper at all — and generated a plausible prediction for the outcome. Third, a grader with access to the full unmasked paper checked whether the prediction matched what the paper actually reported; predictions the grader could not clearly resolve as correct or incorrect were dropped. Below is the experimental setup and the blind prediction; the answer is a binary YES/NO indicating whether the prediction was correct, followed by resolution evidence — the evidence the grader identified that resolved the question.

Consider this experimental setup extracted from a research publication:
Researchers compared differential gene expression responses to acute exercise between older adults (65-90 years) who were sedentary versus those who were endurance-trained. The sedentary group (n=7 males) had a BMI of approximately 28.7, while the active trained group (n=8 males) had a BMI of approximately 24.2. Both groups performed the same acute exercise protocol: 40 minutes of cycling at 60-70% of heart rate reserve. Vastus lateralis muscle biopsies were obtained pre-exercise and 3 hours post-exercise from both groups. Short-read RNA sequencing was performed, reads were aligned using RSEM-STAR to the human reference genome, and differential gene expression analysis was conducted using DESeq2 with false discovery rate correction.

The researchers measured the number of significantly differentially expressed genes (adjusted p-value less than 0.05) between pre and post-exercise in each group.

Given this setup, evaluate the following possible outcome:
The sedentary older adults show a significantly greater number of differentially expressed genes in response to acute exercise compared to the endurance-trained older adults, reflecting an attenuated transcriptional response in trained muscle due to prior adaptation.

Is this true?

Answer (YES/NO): YES